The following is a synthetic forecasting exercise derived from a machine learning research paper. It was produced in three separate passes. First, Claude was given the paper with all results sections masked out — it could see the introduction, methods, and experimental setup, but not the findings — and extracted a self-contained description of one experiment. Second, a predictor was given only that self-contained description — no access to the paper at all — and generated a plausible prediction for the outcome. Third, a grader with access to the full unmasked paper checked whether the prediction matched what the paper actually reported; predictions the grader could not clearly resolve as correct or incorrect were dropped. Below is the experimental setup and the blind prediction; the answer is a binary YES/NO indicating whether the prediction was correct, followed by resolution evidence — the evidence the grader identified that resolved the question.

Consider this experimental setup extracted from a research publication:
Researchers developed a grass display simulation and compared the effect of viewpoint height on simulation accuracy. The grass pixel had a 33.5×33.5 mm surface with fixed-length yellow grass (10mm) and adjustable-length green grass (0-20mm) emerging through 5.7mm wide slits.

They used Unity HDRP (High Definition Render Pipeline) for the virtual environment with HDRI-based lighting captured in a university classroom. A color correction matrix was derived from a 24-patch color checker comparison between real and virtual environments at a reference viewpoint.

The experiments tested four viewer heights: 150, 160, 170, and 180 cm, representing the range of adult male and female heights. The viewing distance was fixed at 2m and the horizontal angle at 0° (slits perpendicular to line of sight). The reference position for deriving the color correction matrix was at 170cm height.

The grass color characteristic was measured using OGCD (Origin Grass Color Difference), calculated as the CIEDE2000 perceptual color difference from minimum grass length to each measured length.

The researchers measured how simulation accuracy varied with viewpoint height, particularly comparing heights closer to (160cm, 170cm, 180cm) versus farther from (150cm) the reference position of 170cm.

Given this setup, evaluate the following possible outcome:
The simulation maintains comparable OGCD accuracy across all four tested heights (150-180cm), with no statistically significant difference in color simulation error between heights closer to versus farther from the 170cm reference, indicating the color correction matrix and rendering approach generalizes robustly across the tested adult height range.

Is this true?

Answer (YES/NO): NO